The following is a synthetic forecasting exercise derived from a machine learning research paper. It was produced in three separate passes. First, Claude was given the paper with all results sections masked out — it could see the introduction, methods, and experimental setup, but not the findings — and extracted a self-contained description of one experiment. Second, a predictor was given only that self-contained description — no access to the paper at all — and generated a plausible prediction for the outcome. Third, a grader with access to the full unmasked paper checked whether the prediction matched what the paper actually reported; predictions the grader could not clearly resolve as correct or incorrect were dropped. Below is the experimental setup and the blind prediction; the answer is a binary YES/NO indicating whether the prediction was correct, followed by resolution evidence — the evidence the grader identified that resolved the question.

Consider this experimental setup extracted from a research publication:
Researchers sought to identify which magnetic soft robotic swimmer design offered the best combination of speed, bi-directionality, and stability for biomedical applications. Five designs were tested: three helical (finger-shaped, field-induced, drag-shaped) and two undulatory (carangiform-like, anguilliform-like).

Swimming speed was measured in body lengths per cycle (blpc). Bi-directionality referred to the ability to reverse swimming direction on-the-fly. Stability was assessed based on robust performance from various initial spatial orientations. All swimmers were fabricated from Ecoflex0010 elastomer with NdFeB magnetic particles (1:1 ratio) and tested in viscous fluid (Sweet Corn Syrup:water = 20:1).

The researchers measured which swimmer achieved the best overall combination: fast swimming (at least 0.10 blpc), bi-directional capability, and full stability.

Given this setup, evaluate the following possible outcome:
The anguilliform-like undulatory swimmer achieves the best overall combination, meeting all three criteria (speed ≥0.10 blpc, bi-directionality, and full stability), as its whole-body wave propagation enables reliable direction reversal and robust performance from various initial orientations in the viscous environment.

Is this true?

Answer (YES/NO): NO